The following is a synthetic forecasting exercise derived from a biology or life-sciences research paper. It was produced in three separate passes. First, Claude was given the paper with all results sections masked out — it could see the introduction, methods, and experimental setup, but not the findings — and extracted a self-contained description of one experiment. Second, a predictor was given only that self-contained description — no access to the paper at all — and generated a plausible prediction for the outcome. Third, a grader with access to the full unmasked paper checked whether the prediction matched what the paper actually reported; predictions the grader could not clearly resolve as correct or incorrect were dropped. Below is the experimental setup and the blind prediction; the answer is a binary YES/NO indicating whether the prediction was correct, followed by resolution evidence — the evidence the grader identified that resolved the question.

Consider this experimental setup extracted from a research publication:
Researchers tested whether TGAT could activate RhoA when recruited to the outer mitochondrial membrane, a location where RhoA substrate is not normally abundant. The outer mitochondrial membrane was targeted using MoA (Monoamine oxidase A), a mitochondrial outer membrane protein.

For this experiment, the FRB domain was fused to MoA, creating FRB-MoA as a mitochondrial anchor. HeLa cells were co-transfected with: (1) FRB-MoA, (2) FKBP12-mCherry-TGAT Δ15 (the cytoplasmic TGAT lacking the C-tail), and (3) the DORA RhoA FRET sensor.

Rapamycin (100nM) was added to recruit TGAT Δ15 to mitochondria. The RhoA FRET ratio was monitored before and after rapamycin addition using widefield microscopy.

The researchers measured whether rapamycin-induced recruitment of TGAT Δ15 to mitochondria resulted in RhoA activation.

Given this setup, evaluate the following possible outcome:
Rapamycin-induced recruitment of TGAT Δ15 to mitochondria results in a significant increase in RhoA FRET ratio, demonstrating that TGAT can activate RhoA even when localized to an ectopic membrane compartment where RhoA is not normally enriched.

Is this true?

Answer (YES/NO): YES